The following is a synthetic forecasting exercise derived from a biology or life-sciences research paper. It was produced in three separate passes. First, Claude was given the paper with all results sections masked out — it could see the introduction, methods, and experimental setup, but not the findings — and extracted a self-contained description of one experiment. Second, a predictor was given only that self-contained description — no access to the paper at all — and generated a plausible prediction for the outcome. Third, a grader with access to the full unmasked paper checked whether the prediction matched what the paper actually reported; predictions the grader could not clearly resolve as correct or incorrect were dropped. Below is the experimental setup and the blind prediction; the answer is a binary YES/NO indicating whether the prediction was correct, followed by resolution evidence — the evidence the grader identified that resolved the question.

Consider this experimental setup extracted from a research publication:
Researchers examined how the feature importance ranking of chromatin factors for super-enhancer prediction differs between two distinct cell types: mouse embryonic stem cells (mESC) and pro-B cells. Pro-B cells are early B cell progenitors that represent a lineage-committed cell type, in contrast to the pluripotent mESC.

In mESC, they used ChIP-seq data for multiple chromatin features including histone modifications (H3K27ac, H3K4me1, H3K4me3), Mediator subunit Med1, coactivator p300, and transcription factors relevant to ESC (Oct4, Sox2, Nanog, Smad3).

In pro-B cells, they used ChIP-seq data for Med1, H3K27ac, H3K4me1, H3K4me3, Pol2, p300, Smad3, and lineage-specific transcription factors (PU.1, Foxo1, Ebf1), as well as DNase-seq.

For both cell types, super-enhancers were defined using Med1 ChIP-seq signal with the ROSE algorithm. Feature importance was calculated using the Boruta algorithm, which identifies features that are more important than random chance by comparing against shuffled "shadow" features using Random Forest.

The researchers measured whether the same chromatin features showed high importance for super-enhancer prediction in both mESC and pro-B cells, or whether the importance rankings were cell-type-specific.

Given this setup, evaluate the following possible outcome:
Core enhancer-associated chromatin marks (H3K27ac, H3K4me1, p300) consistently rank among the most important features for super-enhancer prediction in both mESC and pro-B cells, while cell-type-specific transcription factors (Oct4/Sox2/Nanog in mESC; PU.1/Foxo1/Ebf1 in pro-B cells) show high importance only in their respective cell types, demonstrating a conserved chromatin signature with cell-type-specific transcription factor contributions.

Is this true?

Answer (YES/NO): NO